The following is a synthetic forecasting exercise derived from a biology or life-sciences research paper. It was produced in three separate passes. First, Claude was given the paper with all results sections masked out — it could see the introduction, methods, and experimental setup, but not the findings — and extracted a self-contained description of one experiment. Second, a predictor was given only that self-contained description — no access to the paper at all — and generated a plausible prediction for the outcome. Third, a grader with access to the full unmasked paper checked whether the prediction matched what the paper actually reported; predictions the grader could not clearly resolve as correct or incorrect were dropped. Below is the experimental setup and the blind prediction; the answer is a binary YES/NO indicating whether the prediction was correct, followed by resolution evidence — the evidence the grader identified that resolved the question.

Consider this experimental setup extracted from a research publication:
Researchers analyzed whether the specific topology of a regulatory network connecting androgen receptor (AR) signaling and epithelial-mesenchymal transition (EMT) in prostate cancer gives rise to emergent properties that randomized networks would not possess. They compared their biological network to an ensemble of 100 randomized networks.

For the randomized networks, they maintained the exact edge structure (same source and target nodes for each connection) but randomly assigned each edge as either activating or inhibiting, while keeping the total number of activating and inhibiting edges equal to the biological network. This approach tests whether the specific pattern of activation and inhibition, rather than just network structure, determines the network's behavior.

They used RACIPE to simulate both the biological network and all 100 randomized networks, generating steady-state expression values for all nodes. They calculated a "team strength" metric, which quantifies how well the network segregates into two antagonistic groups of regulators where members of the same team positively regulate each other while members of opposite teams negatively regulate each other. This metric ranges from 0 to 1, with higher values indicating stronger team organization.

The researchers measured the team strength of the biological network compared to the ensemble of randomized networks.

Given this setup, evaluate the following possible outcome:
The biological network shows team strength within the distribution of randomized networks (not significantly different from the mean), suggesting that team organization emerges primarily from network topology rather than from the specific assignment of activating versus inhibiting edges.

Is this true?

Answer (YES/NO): NO